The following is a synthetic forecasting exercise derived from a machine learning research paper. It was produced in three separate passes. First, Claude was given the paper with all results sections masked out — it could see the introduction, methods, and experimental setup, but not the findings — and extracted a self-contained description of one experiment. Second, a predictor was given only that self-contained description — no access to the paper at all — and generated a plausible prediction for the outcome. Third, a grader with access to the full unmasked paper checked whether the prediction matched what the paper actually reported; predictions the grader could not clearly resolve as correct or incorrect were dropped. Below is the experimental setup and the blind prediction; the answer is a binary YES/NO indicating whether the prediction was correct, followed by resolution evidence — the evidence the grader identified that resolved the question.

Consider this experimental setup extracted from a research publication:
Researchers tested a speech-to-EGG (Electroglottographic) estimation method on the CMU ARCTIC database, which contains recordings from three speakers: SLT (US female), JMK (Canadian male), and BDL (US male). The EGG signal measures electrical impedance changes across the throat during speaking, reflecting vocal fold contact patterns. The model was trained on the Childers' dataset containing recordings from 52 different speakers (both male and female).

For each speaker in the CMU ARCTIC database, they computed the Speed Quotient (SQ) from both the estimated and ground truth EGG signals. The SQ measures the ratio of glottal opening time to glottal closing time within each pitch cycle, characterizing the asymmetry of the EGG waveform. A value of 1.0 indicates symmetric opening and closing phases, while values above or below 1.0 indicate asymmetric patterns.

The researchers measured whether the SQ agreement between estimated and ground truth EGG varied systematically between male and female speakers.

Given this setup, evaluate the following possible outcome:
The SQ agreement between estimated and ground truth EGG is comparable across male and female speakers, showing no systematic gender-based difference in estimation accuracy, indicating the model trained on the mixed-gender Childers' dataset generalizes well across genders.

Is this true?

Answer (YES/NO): NO